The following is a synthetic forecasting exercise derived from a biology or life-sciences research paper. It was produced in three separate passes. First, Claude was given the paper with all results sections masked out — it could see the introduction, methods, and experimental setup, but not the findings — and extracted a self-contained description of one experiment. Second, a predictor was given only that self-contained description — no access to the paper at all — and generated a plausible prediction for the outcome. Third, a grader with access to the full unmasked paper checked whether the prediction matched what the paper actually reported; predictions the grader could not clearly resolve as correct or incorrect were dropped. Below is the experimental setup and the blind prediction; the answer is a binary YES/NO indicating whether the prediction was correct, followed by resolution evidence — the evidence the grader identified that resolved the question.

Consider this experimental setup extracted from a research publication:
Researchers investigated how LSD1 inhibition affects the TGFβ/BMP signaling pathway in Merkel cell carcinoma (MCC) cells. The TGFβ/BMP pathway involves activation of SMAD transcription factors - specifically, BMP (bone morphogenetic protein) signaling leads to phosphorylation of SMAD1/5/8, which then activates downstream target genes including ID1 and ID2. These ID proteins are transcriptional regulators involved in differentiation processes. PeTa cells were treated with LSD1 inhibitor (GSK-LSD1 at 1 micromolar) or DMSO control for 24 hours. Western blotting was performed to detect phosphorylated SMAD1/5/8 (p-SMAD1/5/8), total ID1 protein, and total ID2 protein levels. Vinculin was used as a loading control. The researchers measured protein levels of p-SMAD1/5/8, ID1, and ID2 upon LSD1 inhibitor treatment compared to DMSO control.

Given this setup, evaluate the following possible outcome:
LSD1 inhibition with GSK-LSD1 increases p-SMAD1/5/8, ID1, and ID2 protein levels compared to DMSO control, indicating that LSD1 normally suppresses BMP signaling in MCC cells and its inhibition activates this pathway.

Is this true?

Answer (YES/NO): YES